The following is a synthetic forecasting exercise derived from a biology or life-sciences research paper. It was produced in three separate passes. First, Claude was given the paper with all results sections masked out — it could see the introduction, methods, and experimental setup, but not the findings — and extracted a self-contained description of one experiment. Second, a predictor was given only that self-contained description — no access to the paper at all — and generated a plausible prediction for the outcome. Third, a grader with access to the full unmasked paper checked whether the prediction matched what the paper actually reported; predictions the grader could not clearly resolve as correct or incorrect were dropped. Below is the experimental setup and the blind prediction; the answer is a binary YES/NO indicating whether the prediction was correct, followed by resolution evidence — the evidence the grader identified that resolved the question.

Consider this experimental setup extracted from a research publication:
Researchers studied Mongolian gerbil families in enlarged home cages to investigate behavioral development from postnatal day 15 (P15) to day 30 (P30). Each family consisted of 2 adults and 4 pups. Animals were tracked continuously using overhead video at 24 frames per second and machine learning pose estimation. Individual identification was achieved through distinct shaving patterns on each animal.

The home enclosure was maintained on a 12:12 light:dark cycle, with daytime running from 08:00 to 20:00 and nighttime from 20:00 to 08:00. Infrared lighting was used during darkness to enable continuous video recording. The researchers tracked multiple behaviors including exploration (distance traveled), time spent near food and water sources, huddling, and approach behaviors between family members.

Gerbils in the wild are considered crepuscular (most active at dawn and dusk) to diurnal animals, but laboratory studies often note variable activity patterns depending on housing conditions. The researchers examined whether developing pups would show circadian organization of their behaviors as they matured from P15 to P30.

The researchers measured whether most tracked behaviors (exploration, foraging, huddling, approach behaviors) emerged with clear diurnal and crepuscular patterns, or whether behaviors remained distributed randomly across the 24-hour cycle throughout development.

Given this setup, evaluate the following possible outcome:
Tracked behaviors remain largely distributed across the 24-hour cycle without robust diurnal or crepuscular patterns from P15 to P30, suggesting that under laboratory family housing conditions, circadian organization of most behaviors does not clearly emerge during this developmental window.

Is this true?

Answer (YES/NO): NO